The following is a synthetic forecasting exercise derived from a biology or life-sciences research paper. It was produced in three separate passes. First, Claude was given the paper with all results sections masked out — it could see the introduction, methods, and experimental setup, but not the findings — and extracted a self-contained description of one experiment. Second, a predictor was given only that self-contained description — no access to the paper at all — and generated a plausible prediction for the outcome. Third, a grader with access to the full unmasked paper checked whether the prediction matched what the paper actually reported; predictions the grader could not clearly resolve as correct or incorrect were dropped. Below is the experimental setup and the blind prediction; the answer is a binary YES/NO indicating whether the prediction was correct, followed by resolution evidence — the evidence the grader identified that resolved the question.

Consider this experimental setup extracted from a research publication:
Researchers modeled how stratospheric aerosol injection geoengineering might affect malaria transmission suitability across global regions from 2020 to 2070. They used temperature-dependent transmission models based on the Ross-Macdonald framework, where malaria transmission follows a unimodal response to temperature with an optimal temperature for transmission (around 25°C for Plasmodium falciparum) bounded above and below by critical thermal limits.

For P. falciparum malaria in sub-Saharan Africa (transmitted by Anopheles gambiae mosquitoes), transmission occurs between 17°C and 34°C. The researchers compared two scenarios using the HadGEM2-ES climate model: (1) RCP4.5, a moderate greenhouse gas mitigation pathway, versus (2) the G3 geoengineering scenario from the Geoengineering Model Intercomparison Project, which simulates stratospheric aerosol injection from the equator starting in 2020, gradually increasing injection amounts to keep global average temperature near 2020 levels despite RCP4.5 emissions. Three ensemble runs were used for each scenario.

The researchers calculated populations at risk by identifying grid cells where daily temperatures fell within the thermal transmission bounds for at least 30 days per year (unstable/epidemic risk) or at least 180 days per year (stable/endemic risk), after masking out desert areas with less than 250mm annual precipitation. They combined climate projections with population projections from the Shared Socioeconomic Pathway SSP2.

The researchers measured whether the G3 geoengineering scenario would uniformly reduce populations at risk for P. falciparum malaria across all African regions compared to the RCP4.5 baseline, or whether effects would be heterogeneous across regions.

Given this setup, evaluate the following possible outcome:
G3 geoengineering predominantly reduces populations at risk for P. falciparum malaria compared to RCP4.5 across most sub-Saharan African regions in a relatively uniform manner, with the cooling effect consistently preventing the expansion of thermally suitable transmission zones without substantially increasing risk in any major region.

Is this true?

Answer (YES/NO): NO